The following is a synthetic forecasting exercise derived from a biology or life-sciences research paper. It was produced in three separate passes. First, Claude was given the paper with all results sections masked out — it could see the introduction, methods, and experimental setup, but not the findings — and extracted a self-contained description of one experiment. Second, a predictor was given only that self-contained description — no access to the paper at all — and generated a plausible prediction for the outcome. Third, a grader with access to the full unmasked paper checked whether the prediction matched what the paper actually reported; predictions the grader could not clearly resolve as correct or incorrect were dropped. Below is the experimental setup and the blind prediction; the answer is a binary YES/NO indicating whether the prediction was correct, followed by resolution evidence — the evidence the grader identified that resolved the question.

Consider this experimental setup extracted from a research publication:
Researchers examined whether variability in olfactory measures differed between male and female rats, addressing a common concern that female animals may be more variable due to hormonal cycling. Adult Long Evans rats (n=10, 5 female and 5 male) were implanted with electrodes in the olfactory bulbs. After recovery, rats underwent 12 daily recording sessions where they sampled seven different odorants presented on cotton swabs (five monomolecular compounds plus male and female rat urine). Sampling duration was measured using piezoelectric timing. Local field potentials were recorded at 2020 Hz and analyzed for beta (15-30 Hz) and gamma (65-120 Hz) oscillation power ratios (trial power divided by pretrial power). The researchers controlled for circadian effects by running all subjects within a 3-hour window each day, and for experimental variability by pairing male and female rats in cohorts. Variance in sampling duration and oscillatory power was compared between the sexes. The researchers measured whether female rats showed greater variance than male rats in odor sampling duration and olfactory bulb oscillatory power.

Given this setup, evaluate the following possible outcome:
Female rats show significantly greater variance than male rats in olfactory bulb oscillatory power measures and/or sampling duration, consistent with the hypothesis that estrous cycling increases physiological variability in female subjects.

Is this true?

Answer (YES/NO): NO